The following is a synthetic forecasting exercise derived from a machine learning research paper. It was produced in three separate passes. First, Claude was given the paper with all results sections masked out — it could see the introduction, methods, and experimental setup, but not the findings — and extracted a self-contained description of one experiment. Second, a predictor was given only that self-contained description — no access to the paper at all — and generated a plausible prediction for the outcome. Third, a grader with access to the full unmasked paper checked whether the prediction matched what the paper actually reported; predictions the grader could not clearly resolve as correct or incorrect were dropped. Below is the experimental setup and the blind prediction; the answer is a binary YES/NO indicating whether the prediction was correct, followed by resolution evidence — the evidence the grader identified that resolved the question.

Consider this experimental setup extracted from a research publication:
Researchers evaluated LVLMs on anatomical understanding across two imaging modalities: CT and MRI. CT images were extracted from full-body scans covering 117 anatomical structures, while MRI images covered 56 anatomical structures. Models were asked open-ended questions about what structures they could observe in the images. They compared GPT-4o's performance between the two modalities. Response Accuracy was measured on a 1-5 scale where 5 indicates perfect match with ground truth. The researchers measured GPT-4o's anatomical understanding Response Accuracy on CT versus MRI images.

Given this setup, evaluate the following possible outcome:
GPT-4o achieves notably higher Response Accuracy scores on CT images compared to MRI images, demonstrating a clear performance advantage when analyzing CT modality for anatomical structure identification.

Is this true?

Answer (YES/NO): NO